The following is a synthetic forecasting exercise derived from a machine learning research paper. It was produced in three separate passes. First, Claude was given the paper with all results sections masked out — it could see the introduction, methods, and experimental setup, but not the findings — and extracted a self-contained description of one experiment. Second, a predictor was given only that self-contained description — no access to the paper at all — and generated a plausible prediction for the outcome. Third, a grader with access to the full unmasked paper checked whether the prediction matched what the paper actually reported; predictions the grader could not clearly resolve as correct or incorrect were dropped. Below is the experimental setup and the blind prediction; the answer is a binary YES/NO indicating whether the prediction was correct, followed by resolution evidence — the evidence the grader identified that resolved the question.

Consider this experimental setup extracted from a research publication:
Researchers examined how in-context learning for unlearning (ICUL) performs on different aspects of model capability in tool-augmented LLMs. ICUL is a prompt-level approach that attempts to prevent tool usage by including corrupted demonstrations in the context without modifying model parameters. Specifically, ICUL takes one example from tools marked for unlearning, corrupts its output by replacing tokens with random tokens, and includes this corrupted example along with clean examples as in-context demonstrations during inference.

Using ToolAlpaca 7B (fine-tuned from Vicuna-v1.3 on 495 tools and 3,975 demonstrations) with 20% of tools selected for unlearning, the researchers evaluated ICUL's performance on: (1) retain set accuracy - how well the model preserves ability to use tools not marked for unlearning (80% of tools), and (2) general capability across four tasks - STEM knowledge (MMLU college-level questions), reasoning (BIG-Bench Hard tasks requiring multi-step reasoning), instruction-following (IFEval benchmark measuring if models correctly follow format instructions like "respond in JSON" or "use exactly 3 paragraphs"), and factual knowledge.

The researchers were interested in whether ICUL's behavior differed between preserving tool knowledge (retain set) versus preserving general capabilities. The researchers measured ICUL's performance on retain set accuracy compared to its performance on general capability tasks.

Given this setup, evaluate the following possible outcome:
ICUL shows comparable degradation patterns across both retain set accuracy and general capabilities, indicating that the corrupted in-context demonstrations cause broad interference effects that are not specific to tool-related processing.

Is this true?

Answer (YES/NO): NO